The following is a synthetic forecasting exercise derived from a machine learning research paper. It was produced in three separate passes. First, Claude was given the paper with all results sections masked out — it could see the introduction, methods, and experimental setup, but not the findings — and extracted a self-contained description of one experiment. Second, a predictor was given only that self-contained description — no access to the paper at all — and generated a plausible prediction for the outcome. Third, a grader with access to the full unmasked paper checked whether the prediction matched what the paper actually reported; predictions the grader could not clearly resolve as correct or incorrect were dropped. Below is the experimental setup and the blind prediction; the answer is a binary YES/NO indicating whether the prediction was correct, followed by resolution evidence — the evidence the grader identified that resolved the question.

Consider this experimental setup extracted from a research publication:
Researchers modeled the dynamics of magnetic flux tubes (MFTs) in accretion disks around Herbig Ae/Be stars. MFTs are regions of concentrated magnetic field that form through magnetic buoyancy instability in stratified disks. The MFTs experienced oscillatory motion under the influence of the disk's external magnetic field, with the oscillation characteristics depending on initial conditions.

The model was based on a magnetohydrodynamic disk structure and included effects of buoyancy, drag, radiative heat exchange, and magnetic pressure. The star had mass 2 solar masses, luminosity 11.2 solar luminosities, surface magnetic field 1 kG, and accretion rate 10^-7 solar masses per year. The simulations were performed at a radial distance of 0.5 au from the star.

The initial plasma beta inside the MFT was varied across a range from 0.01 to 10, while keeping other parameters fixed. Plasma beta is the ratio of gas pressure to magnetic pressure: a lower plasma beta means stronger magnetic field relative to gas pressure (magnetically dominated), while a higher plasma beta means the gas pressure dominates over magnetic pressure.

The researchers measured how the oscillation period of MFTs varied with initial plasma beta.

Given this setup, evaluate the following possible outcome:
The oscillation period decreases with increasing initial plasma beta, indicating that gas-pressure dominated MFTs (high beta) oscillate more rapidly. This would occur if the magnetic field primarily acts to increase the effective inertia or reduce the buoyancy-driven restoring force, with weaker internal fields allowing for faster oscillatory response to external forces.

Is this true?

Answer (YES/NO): NO